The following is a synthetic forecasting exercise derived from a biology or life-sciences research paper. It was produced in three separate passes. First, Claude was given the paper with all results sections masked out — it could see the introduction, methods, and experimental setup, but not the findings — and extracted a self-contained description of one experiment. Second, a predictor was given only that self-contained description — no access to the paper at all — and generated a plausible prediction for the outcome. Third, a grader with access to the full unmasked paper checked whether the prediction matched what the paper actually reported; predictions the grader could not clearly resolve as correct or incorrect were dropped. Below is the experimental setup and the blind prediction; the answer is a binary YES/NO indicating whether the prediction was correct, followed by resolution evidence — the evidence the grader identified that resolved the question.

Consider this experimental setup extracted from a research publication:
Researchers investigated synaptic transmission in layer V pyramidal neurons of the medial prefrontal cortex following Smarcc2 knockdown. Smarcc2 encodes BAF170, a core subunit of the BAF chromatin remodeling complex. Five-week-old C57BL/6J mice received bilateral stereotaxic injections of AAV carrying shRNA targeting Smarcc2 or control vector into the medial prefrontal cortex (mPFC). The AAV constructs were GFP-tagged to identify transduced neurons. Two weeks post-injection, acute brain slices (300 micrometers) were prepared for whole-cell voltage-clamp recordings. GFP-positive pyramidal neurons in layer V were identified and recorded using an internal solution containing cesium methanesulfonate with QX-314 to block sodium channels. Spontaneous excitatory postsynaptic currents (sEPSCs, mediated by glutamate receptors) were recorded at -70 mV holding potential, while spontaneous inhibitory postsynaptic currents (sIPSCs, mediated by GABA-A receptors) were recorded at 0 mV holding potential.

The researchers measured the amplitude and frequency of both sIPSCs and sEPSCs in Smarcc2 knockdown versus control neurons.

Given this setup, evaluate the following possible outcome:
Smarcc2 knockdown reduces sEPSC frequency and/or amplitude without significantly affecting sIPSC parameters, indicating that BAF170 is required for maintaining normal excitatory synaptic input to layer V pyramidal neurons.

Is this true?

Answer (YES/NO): NO